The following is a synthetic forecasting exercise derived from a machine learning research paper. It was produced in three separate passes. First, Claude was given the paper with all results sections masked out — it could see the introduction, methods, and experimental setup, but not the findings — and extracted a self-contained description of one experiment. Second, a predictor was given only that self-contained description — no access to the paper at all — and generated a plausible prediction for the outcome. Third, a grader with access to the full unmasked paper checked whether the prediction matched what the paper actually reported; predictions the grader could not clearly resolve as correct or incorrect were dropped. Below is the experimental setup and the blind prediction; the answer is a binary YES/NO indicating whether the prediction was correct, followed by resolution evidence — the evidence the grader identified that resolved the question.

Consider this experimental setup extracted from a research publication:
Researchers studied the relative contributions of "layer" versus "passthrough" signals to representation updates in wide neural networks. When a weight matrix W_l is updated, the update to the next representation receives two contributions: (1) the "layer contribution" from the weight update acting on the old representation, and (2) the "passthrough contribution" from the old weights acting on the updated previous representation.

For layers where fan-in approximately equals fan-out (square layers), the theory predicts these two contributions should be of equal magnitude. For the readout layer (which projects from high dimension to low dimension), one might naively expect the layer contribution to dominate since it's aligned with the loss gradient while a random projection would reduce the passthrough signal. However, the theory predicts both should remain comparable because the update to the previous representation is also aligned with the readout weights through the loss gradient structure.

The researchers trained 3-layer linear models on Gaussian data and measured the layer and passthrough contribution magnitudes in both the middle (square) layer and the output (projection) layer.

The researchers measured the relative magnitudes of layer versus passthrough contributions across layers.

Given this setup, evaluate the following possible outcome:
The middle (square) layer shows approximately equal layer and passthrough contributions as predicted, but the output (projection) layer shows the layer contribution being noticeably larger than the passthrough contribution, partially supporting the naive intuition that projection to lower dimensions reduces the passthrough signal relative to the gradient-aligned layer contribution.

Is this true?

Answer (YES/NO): NO